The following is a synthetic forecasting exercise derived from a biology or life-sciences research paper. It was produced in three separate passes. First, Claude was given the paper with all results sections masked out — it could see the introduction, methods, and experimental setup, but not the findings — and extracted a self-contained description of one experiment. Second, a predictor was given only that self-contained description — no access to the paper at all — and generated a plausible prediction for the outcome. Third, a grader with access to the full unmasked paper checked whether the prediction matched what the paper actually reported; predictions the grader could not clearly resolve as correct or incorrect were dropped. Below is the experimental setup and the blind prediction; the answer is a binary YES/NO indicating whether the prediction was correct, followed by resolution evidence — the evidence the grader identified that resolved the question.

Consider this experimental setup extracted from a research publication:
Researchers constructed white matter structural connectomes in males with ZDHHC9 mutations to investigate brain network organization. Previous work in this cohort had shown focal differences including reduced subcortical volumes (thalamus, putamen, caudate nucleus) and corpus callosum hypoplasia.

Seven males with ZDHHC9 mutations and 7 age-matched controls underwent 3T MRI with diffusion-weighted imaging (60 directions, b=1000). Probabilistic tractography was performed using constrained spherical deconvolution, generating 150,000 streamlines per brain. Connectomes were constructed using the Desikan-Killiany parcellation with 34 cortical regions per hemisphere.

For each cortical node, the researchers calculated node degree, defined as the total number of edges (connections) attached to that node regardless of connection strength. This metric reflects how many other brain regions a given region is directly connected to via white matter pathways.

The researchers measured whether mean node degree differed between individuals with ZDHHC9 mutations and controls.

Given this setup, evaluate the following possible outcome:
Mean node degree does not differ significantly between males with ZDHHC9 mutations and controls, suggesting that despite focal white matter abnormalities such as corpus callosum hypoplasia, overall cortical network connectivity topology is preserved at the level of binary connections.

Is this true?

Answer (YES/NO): YES